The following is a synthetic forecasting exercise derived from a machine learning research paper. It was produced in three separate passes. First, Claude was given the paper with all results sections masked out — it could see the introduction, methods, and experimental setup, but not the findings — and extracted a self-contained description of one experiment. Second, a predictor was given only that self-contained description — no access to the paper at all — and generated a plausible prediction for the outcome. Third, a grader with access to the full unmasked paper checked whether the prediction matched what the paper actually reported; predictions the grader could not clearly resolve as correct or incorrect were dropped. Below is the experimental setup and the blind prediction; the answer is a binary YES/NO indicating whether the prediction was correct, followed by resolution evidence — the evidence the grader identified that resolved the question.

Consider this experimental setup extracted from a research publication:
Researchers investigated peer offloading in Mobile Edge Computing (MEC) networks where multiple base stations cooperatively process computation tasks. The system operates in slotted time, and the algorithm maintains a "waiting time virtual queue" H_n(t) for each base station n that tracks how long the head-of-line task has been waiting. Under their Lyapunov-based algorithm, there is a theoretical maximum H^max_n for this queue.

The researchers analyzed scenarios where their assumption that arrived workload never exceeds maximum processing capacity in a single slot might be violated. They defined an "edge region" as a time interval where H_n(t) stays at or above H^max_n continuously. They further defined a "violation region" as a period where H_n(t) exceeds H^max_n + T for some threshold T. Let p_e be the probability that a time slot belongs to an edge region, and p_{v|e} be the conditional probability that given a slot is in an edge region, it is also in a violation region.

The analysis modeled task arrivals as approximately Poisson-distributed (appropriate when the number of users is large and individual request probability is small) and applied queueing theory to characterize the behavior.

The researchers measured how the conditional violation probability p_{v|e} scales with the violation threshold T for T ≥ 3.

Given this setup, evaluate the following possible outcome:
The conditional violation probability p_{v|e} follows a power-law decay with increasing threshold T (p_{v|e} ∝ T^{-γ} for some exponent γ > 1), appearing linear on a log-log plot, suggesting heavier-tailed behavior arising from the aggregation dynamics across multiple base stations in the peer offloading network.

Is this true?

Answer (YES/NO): NO